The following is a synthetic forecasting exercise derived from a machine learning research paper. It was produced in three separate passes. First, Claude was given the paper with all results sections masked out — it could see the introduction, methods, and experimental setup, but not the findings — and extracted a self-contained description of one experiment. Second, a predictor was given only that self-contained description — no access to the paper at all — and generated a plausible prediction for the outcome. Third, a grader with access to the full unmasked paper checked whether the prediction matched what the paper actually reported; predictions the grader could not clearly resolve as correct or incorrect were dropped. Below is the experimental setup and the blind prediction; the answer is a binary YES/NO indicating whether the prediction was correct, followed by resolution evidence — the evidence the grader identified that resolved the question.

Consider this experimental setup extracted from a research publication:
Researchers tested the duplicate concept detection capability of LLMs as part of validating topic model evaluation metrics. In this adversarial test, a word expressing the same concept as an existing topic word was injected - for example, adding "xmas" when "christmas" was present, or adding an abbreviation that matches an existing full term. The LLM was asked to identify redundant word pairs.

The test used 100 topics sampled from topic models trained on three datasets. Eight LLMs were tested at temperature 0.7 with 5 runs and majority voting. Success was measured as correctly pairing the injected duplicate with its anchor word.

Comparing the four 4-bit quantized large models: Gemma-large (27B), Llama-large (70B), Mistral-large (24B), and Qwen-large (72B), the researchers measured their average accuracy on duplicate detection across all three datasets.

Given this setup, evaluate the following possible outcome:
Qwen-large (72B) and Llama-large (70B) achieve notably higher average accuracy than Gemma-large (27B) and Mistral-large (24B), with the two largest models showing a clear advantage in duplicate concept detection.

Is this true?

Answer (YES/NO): NO